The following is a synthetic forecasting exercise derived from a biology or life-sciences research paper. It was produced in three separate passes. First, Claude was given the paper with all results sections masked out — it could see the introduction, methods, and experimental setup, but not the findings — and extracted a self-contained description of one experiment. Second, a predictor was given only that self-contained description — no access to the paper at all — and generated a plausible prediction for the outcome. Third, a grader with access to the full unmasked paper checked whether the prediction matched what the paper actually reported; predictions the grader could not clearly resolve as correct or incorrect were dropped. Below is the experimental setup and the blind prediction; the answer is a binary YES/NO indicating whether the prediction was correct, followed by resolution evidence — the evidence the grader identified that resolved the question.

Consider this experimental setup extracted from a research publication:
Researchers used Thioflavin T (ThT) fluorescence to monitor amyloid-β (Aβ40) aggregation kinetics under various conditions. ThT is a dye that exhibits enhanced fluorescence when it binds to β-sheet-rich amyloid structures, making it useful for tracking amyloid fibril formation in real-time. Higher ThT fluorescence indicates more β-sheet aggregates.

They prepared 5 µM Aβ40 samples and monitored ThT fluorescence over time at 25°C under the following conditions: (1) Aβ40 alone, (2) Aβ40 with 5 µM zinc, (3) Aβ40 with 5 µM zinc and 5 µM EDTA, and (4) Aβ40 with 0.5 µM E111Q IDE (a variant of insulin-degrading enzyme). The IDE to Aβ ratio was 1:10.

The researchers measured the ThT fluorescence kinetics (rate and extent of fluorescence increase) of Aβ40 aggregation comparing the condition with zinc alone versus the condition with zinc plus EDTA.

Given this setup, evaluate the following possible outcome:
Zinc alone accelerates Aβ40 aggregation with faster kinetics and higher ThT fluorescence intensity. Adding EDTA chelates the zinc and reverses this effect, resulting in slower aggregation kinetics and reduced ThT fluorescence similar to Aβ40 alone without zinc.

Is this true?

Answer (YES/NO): NO